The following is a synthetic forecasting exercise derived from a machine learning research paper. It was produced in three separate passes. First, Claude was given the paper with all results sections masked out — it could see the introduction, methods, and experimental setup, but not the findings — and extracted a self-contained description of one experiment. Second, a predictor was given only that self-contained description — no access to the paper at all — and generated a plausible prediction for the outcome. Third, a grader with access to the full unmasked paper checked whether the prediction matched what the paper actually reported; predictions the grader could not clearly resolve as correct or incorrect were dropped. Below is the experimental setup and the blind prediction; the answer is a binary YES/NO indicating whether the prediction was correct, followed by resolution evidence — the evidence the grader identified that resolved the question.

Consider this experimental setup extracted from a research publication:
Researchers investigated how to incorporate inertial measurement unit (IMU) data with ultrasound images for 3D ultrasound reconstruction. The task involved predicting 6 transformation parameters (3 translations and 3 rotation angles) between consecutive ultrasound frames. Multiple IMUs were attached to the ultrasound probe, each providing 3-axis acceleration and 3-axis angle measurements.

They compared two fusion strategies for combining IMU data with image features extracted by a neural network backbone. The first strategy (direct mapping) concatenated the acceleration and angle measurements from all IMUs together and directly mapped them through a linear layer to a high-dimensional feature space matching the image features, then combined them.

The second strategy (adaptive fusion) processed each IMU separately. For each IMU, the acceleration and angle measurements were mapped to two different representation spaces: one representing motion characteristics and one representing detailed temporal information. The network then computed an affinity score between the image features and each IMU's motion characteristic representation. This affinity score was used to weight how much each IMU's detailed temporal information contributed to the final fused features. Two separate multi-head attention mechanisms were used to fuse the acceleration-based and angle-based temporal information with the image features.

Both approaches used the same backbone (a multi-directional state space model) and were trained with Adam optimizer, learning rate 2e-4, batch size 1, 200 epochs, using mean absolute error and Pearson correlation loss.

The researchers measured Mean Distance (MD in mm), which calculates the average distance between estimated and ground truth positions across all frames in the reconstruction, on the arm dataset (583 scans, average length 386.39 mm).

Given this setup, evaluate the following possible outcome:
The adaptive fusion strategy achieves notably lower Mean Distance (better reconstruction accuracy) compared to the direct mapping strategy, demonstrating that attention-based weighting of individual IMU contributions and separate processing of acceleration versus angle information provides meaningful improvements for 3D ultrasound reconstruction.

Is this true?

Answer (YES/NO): YES